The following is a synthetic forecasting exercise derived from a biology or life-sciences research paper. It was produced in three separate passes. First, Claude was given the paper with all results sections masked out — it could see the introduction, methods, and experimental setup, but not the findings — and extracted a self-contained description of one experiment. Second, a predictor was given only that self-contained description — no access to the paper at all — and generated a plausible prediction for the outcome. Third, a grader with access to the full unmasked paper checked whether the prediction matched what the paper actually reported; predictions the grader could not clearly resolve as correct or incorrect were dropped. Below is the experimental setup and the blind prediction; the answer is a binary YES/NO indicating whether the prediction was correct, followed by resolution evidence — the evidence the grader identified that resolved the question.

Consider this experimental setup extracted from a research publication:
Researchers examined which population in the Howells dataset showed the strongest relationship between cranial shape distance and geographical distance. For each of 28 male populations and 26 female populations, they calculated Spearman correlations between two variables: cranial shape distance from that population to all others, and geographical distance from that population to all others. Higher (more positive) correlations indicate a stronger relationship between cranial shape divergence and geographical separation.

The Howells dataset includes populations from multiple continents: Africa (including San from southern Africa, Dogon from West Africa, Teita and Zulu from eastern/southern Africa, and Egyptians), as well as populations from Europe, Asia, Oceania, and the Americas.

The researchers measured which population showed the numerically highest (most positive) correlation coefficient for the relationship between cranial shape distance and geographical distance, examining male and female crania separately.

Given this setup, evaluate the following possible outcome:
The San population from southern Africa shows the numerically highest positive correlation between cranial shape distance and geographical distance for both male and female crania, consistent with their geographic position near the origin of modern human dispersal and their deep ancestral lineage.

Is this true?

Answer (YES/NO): YES